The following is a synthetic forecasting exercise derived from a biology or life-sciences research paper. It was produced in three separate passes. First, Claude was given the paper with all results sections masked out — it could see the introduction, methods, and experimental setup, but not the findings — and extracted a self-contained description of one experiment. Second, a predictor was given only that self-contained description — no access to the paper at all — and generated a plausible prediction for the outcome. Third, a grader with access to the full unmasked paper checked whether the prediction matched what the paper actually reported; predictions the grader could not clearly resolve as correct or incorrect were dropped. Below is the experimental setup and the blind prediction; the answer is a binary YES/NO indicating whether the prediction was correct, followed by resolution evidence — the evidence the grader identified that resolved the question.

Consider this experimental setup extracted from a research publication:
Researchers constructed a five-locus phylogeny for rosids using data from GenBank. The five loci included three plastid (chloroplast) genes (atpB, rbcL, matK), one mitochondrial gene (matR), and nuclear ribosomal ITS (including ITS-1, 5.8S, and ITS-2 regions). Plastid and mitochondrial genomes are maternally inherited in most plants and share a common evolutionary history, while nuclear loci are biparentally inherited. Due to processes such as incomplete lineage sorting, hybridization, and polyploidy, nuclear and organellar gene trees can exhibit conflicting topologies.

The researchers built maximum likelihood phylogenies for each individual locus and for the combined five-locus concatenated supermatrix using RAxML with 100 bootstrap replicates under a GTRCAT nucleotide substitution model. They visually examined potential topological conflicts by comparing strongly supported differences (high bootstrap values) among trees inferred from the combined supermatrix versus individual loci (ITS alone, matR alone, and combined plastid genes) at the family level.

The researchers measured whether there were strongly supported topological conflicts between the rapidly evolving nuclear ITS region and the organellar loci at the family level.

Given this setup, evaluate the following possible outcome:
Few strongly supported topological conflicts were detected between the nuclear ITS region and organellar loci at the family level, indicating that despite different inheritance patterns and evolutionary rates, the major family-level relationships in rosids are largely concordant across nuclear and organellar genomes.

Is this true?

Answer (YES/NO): NO